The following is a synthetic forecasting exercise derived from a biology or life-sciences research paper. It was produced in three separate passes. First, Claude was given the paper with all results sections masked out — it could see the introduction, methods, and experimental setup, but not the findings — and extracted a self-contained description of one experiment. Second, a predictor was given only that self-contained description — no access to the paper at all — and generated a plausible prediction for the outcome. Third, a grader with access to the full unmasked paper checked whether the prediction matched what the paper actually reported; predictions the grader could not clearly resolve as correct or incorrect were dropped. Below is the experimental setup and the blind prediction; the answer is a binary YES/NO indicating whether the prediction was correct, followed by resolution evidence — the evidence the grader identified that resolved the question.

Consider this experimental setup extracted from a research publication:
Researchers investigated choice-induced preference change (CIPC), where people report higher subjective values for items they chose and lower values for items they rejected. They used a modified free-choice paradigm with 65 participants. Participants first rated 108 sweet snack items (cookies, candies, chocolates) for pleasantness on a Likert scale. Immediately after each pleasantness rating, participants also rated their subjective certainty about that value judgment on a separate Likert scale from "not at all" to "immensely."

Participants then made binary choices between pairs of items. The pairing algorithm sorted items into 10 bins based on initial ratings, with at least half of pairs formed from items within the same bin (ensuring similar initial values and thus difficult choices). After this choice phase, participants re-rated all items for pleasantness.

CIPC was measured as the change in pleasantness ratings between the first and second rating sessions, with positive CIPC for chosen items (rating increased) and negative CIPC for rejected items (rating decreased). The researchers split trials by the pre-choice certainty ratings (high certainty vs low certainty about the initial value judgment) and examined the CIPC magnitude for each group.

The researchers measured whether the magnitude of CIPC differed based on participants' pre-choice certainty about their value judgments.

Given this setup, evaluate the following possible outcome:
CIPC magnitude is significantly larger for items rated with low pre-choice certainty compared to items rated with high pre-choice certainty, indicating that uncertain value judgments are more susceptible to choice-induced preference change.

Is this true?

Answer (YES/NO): YES